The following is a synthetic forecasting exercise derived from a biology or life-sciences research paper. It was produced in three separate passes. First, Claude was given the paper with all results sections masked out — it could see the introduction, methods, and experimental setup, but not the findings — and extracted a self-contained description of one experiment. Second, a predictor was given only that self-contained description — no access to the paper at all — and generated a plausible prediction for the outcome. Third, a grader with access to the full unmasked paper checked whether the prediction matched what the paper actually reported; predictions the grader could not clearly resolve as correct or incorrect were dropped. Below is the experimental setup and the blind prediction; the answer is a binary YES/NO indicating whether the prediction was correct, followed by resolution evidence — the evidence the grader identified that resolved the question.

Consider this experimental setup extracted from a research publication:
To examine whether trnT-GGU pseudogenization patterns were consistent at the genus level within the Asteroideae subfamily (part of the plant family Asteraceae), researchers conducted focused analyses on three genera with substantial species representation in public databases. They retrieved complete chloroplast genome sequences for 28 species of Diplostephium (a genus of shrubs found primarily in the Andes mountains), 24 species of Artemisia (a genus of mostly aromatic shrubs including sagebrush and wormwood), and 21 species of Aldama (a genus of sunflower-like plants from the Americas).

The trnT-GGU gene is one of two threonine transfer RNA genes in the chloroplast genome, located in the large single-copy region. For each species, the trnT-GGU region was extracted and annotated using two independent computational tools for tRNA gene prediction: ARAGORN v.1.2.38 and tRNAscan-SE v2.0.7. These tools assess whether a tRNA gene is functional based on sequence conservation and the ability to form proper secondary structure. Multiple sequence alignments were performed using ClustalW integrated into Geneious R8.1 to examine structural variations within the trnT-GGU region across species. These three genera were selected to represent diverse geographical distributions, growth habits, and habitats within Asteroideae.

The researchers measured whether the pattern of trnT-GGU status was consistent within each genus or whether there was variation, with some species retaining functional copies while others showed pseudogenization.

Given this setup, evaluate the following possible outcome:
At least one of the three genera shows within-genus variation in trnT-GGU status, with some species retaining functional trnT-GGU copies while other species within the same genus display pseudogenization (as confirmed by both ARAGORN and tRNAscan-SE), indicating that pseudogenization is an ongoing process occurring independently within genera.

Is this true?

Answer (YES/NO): NO